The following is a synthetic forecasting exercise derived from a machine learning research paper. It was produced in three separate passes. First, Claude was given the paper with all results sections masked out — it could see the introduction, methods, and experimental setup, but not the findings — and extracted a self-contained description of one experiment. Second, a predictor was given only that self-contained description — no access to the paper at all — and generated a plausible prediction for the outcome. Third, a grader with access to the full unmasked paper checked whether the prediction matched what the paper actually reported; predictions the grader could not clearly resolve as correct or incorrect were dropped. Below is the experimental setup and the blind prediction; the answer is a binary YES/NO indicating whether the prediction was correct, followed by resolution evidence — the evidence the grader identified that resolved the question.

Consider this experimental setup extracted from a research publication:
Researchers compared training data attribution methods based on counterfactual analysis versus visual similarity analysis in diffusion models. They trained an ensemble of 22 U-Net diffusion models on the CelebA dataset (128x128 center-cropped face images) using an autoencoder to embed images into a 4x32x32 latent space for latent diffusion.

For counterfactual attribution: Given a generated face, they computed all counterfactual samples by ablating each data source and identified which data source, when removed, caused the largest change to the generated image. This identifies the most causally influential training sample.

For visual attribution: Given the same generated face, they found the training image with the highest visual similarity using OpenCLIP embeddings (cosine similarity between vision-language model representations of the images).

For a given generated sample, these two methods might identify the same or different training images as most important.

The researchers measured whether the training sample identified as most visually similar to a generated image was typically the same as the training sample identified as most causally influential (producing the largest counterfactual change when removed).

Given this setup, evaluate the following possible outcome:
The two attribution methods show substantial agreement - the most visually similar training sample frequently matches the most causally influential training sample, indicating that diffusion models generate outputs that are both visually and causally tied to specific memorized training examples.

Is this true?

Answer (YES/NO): NO